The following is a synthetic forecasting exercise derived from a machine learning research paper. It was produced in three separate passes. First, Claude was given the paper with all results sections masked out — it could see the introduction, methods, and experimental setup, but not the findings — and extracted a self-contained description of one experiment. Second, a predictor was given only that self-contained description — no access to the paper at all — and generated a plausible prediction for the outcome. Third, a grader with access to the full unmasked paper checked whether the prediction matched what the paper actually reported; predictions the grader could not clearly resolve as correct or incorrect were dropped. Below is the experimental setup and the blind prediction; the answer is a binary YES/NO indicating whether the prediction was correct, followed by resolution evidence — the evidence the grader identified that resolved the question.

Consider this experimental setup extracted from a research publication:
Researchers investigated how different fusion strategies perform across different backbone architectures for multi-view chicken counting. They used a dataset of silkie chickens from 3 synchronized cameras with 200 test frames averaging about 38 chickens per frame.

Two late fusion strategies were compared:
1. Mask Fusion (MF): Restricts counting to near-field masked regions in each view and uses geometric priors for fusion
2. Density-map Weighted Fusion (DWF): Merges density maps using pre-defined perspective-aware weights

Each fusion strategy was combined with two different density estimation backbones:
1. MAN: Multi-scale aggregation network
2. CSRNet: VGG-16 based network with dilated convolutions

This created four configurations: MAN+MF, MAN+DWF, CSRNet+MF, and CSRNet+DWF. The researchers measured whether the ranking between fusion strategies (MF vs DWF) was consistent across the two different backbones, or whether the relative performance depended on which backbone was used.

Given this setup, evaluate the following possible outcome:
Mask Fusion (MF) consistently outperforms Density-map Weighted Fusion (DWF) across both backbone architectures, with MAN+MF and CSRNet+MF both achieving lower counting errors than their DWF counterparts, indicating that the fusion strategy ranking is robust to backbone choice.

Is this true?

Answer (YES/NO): YES